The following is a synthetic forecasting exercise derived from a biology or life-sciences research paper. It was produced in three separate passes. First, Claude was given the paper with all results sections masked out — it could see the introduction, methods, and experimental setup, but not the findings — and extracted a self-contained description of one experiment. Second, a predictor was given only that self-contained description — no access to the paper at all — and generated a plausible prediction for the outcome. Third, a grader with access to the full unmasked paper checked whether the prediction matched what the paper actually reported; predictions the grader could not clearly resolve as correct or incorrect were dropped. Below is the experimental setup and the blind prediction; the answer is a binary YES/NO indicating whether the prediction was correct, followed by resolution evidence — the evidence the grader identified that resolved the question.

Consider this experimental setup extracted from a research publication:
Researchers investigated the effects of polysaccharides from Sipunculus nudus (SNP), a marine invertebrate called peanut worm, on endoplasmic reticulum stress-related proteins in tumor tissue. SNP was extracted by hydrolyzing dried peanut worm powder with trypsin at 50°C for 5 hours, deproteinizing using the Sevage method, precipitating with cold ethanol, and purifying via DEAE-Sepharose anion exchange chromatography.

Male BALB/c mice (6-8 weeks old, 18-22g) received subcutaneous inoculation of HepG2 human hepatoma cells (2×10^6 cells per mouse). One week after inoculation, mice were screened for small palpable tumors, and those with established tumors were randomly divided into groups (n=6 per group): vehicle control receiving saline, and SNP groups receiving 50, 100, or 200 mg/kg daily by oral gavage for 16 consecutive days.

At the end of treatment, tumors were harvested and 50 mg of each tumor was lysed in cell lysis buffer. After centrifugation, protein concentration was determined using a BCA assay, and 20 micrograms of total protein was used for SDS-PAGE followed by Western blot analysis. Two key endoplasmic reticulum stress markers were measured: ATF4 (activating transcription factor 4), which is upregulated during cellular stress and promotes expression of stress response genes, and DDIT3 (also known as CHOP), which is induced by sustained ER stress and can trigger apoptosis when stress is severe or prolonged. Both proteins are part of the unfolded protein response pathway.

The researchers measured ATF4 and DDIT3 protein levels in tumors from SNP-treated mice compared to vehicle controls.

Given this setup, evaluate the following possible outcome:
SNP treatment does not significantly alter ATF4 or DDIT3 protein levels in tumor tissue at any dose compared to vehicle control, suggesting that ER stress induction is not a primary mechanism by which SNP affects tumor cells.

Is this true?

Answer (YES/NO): NO